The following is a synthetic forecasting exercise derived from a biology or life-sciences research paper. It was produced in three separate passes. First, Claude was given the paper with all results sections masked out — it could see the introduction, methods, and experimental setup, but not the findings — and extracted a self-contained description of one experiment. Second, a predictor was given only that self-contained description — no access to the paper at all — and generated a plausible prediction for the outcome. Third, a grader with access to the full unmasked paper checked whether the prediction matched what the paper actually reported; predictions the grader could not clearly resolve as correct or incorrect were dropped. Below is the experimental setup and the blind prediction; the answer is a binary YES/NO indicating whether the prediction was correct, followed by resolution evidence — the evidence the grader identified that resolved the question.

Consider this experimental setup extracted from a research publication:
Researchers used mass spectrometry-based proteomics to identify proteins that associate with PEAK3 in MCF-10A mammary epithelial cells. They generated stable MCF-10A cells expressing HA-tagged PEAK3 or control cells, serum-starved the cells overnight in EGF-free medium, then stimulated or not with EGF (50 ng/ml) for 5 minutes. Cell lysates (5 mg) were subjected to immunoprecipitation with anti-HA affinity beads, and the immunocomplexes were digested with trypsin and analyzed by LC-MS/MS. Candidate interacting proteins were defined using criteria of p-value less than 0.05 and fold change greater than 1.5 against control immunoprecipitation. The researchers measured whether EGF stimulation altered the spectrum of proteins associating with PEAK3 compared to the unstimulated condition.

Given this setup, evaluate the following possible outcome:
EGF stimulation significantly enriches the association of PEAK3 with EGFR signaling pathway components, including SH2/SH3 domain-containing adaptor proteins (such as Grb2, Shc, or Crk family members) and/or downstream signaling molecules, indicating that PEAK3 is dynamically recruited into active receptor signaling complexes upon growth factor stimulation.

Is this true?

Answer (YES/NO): NO